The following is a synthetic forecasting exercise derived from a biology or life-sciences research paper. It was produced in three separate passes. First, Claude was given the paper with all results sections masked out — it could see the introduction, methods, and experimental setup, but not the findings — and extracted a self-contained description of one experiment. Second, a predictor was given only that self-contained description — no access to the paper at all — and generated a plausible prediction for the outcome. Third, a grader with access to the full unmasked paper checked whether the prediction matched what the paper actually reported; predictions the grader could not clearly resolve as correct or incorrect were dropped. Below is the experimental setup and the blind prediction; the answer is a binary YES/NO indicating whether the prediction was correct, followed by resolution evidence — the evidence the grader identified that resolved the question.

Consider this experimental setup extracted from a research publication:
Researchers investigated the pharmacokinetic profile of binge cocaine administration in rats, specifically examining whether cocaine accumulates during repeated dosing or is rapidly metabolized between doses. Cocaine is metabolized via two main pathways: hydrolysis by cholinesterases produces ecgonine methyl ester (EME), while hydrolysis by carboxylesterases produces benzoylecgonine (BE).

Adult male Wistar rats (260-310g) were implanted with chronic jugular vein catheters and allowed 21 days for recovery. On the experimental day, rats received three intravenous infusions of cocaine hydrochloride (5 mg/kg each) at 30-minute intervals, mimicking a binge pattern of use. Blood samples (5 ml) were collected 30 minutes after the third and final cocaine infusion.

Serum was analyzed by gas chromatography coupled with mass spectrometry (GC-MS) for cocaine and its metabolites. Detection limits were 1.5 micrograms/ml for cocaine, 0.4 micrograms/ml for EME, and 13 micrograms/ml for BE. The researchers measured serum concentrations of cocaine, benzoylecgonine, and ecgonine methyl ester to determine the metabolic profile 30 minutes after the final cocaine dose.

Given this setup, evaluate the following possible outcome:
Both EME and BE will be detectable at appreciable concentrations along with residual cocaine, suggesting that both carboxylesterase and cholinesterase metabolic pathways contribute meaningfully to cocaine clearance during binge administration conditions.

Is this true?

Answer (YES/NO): NO